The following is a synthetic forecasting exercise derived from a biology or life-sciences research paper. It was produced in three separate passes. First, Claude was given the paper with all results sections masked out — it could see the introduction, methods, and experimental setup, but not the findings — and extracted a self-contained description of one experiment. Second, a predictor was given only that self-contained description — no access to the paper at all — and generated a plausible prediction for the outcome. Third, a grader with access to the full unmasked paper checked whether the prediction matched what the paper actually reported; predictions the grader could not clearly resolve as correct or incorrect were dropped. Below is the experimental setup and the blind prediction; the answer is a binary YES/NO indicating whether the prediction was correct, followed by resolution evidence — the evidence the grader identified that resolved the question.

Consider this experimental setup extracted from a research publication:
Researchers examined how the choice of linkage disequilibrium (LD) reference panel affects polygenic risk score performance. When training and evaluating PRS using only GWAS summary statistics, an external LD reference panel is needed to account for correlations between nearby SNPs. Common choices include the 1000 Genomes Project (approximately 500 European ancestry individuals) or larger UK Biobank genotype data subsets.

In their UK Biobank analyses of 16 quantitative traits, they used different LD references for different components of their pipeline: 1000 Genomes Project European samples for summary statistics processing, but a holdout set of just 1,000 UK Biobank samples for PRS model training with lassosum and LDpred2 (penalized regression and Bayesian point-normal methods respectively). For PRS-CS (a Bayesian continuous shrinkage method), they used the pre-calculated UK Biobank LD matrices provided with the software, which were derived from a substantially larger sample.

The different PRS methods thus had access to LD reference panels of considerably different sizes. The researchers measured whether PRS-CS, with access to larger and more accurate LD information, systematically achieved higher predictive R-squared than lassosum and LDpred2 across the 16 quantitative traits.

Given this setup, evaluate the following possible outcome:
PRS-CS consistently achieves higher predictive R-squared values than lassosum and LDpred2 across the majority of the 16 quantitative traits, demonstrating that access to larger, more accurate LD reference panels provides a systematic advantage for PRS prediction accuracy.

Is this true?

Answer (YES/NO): NO